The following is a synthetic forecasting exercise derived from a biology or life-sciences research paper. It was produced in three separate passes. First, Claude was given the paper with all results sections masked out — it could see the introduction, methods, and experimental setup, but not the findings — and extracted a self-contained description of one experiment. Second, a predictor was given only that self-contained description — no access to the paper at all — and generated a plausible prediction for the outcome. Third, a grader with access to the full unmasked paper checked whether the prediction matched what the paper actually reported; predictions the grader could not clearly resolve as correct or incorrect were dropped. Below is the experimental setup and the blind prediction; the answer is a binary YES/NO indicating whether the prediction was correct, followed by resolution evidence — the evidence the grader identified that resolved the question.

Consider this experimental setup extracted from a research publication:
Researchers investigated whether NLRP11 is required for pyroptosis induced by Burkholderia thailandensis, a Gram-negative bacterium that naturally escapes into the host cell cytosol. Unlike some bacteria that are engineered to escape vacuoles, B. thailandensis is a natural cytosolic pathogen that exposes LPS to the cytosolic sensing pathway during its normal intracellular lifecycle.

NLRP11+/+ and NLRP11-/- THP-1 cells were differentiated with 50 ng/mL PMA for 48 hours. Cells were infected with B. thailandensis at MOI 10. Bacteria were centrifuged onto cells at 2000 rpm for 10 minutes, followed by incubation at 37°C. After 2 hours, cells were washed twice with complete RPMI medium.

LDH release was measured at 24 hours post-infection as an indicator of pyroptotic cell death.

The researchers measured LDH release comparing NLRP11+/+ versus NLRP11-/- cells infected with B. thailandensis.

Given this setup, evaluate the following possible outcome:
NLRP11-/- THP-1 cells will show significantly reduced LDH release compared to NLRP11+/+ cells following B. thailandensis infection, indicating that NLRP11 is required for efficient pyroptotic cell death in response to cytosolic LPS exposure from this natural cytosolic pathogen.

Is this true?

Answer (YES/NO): YES